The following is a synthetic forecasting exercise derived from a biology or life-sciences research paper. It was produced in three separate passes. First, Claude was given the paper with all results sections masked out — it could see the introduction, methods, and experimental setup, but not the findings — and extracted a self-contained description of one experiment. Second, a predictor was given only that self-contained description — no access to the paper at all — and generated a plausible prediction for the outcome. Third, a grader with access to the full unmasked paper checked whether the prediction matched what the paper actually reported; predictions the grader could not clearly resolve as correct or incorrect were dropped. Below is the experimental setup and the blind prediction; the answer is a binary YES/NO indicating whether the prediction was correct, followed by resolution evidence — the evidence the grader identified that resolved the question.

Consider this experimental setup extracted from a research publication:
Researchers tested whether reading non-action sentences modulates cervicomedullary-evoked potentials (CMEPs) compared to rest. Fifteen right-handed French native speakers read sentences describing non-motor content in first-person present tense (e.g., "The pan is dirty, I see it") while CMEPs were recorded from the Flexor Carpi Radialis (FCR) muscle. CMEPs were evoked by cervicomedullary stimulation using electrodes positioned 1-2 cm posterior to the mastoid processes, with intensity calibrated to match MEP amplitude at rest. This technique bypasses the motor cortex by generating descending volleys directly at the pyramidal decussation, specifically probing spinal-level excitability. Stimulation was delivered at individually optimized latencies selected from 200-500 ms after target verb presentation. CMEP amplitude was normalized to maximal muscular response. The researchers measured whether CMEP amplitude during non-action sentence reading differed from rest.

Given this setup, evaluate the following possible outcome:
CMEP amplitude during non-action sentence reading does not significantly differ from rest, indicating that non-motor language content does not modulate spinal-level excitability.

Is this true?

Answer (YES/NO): YES